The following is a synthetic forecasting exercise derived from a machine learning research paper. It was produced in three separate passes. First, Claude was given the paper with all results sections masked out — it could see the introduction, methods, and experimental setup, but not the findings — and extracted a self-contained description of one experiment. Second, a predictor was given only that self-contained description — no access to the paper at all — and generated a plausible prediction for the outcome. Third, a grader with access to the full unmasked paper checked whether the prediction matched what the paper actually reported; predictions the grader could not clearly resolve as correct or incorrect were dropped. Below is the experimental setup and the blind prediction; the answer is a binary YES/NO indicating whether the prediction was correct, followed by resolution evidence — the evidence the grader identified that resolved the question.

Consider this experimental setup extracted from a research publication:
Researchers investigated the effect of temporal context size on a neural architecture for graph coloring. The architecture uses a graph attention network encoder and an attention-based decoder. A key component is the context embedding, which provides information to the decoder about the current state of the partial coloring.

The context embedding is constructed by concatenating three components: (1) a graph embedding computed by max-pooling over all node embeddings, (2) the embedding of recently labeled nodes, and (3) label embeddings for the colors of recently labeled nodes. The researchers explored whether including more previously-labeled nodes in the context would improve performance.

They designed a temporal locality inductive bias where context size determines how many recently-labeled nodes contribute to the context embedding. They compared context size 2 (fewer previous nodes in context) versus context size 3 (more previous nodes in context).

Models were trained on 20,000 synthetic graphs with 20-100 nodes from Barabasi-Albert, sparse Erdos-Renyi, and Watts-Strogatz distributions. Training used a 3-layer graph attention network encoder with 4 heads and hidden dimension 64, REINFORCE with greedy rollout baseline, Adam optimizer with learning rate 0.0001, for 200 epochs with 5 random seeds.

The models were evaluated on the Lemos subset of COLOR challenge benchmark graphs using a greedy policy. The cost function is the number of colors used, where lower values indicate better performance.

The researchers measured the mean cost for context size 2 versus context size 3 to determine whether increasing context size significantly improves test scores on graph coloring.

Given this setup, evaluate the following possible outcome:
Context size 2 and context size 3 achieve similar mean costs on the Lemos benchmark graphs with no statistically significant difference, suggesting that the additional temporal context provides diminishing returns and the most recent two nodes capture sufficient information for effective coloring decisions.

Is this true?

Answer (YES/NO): YES